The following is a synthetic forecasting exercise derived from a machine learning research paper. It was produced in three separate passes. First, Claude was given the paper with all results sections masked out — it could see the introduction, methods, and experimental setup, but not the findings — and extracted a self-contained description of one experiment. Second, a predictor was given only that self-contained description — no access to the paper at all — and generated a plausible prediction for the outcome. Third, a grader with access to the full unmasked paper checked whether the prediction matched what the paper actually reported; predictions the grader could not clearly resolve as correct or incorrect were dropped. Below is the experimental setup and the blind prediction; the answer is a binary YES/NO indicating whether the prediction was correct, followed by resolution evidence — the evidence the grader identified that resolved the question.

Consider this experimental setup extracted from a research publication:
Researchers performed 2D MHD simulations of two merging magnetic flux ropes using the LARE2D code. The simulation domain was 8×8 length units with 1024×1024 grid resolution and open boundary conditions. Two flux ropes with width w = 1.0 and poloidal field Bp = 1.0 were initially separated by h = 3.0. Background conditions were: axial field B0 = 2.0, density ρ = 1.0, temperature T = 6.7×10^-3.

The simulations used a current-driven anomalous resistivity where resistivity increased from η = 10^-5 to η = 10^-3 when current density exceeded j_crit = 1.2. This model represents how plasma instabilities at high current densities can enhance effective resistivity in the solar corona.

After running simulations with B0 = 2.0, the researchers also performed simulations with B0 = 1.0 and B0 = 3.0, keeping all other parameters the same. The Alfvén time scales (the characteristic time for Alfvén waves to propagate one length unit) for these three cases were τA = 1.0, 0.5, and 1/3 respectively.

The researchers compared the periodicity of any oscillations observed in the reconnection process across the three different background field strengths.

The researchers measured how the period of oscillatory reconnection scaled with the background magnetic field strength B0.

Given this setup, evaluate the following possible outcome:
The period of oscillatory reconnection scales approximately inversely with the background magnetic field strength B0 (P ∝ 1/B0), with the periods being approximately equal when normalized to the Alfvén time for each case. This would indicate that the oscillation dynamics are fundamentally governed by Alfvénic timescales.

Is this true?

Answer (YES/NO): NO